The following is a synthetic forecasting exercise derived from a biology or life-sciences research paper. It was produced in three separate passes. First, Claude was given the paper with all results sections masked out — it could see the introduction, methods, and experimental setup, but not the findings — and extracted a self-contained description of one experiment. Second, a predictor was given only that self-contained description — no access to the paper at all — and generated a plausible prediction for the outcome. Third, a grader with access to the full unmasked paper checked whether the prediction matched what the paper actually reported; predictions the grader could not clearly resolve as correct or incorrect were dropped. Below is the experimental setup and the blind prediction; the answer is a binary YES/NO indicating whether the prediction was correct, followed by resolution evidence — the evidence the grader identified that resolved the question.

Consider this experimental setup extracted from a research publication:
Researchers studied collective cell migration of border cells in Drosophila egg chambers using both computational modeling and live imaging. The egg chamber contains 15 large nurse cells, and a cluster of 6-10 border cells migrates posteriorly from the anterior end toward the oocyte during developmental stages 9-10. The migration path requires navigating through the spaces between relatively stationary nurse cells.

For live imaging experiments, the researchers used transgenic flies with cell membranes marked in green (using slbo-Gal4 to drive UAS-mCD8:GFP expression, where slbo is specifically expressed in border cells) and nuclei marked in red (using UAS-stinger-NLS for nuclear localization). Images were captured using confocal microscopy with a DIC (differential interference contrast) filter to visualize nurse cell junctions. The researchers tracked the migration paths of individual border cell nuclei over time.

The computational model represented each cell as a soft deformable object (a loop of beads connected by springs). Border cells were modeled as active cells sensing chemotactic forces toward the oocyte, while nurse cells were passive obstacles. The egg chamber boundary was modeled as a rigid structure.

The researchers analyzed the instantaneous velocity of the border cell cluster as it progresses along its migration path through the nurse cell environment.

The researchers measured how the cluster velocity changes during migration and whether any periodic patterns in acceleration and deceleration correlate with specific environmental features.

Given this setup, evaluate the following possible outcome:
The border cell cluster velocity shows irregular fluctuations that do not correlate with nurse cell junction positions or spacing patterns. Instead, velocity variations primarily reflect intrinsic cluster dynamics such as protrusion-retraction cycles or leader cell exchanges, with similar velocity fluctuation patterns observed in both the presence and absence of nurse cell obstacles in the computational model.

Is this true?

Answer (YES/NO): NO